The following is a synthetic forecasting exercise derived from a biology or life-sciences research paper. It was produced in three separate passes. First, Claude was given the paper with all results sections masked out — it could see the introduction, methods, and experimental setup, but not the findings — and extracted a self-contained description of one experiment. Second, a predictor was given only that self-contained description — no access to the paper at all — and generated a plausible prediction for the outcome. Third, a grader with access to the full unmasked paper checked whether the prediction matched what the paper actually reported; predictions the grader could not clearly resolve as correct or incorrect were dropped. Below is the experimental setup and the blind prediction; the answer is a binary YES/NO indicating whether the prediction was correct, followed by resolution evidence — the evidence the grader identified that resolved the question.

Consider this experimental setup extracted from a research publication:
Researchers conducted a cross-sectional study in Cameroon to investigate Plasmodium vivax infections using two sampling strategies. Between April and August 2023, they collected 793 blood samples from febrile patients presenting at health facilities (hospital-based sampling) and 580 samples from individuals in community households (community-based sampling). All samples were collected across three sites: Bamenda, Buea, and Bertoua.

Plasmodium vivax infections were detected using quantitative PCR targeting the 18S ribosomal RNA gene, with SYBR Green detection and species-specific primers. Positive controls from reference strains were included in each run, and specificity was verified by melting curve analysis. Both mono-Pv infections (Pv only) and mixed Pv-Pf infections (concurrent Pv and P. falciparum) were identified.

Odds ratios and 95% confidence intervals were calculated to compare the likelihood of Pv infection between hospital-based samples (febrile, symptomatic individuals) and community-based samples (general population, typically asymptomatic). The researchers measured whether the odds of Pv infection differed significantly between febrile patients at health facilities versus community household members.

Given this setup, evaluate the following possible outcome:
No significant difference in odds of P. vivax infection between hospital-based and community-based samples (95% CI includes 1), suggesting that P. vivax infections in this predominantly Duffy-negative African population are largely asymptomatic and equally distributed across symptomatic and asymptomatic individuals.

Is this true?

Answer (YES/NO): NO